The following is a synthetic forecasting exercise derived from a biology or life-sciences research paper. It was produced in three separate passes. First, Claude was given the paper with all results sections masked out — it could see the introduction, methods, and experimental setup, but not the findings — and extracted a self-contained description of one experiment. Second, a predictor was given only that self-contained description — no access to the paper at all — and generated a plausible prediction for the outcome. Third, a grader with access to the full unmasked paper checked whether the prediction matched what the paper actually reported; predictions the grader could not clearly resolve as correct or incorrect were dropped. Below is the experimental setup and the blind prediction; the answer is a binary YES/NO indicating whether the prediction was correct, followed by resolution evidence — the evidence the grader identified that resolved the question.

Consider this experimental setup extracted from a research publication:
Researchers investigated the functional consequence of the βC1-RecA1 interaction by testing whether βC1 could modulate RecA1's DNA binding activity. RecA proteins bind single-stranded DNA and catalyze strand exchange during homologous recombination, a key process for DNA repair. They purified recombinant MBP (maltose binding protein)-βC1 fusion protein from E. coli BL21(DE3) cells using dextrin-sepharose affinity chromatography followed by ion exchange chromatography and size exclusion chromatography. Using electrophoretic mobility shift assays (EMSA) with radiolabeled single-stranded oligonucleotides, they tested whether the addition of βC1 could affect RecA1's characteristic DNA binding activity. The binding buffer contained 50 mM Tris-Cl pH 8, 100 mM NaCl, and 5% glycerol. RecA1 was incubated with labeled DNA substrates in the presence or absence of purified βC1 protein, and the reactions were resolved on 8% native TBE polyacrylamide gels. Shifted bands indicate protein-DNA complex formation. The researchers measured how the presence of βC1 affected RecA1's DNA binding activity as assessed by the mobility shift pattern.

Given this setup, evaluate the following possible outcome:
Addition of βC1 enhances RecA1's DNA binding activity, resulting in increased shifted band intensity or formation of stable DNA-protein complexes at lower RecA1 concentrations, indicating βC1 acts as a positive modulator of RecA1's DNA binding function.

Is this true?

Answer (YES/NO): NO